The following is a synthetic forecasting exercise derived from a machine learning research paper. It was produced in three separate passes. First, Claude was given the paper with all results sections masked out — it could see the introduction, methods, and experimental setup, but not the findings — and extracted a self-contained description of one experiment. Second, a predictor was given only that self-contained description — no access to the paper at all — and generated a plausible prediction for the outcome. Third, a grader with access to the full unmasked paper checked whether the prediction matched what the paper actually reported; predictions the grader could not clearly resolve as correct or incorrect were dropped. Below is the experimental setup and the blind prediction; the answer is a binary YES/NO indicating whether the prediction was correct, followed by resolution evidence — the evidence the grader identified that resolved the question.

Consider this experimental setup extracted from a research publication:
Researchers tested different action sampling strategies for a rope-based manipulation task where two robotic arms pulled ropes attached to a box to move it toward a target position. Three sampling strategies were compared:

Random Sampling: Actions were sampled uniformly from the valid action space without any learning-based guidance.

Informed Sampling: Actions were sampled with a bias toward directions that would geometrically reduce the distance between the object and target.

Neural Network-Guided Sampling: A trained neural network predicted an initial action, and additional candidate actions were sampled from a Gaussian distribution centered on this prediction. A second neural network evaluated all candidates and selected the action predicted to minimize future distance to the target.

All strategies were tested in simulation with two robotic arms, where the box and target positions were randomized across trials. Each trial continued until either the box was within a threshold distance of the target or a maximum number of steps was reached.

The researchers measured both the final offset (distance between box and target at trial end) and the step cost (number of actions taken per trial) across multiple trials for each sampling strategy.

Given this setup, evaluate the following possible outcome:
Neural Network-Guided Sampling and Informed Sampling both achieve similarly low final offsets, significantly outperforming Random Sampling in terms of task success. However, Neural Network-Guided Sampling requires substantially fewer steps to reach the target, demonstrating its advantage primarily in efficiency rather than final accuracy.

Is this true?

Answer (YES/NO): NO